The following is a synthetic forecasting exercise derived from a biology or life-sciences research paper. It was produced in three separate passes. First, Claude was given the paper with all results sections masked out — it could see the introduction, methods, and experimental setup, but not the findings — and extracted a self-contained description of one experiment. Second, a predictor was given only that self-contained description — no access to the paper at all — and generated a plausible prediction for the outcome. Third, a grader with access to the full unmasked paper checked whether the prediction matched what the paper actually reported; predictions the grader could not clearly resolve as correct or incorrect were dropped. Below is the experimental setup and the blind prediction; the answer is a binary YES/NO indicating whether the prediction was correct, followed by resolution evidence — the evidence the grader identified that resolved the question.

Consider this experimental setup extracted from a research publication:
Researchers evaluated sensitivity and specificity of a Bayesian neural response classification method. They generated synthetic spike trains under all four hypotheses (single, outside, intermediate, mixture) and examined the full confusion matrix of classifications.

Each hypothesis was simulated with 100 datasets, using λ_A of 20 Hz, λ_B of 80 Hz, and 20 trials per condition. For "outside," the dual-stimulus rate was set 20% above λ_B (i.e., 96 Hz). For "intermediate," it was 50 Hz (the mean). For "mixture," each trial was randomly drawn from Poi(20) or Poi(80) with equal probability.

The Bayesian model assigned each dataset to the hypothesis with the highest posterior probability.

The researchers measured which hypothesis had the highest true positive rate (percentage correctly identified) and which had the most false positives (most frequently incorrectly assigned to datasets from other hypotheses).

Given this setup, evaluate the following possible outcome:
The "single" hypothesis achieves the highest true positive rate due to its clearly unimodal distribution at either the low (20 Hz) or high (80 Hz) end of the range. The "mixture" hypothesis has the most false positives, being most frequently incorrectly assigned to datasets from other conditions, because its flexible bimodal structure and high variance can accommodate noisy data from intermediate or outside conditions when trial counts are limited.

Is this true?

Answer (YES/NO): NO